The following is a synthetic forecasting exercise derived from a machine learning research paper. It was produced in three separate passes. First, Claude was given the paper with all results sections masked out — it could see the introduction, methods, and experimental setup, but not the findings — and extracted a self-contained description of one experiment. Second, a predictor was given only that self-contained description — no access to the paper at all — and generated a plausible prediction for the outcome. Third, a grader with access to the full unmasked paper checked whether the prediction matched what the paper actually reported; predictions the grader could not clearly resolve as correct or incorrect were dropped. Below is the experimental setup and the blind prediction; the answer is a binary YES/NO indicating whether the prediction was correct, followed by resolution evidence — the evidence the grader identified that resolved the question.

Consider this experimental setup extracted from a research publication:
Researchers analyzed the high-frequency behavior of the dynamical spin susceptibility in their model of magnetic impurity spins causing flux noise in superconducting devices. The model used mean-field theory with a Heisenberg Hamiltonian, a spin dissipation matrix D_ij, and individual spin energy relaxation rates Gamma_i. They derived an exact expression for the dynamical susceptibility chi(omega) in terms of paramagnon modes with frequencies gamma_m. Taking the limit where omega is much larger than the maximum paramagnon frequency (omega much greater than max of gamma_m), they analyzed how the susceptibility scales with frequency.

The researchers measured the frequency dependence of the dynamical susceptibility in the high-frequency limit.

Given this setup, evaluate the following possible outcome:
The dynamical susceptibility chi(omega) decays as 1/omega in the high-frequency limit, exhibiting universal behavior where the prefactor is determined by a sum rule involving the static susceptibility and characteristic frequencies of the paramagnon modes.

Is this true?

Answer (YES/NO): NO